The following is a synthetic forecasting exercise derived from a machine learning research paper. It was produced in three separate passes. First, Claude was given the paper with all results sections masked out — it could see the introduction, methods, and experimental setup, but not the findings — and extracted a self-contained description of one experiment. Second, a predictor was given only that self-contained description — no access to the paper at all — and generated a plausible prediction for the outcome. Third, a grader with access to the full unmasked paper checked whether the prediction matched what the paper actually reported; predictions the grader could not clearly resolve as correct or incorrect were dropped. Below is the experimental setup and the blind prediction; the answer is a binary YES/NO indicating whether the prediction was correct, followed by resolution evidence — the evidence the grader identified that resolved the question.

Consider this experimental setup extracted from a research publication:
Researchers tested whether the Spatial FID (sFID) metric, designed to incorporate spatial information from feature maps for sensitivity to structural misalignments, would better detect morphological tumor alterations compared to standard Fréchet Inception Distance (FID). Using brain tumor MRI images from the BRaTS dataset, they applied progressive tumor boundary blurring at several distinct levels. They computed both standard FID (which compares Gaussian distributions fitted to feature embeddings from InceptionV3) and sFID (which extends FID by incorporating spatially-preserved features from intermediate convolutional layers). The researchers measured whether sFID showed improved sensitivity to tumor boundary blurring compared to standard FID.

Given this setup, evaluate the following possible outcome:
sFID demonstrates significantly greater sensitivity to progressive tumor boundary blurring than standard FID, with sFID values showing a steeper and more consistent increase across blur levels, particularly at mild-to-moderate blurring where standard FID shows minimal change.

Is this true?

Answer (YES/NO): NO